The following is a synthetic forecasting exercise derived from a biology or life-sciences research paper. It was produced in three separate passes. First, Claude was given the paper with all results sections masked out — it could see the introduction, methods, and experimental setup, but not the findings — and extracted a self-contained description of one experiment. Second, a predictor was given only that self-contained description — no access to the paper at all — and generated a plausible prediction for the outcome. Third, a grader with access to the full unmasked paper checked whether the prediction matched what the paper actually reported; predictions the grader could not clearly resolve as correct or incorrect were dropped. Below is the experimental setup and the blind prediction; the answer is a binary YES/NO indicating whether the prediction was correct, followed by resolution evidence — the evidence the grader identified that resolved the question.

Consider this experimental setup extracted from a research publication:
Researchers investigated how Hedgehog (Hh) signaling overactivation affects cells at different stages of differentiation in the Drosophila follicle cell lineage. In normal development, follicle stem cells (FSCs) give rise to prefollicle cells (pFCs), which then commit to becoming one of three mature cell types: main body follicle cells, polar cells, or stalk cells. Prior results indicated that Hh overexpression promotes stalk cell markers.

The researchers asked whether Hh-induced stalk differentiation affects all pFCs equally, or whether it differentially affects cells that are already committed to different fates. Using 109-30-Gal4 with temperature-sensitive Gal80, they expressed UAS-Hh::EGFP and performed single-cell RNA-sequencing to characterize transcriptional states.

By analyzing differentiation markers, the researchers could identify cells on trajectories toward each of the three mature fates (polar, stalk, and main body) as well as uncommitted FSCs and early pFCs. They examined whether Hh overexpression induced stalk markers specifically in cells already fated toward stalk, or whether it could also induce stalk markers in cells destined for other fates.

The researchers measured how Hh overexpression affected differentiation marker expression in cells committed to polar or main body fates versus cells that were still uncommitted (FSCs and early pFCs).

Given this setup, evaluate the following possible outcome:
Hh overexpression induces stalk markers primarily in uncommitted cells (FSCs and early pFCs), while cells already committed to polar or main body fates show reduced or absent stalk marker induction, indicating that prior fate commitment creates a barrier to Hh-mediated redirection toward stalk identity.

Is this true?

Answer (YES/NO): NO